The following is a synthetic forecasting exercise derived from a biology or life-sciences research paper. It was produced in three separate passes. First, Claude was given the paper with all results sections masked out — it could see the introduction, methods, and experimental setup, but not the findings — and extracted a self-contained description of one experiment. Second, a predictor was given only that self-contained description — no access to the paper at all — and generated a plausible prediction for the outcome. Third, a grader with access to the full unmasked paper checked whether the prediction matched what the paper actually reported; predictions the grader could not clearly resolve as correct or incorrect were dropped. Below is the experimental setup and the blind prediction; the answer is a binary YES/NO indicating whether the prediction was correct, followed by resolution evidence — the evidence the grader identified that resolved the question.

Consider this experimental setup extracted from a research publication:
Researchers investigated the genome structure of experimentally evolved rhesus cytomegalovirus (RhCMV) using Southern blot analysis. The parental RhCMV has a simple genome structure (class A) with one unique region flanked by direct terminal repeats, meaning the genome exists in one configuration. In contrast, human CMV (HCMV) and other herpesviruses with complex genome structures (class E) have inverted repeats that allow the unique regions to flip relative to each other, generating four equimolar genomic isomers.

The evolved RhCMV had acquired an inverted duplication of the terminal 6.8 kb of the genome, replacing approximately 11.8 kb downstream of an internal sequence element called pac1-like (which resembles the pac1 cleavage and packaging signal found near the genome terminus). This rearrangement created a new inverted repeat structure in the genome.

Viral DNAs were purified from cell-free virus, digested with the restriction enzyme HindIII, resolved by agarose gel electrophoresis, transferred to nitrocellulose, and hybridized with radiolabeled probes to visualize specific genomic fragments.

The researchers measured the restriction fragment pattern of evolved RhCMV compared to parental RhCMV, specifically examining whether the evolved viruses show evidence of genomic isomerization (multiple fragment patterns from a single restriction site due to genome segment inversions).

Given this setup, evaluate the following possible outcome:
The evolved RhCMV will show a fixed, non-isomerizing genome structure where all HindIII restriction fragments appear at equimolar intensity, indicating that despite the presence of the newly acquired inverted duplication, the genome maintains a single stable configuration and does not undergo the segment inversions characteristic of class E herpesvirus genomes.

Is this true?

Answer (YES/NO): NO